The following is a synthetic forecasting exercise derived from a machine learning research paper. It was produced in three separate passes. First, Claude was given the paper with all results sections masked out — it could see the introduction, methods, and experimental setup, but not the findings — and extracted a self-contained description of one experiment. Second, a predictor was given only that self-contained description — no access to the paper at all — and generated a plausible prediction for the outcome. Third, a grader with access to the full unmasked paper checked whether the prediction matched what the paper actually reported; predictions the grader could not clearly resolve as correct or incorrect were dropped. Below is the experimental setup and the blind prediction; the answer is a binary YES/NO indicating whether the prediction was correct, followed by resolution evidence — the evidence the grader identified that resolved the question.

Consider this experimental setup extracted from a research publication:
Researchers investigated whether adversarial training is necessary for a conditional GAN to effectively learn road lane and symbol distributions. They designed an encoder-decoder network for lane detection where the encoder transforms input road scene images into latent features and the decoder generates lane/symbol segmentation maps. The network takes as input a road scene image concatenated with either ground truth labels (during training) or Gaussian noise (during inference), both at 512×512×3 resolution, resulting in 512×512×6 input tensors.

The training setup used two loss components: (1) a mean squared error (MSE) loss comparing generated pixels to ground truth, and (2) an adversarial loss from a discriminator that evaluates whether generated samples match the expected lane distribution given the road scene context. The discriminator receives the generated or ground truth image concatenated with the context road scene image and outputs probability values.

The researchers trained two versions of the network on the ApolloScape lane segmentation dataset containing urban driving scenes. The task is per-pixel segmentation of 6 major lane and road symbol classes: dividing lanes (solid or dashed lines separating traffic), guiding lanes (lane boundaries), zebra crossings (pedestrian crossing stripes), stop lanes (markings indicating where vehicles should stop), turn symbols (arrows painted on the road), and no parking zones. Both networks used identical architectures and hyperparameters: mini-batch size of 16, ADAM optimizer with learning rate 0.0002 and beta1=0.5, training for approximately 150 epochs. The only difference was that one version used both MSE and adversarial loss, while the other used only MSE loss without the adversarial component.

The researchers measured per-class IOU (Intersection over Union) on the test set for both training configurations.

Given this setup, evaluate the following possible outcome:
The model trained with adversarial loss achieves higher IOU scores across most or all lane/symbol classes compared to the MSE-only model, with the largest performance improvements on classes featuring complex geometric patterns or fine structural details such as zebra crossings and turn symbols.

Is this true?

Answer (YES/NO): NO